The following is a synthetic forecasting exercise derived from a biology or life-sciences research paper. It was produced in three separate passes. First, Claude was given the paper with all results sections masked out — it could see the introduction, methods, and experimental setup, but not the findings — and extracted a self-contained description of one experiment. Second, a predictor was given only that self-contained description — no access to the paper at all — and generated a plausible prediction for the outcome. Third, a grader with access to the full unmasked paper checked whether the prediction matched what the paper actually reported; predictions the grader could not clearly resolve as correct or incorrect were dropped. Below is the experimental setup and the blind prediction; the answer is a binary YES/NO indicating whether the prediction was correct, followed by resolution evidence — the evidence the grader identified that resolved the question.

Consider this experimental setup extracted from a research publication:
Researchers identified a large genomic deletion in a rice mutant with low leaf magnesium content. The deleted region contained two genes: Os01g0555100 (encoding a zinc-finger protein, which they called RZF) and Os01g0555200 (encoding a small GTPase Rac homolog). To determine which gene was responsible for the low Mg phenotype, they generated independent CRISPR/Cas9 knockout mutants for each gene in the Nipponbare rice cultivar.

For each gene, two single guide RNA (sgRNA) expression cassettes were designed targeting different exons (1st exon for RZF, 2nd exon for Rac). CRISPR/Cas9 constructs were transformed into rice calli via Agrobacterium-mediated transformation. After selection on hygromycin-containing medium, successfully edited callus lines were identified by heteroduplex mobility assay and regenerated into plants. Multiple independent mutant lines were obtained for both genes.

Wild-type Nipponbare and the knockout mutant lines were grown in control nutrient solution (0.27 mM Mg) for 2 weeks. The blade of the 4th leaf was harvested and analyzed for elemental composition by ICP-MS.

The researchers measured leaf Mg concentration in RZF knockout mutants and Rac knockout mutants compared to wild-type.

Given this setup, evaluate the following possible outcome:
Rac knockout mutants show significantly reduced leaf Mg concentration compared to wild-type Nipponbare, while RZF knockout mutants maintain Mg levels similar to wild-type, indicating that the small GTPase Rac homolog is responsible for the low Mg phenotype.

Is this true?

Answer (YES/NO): NO